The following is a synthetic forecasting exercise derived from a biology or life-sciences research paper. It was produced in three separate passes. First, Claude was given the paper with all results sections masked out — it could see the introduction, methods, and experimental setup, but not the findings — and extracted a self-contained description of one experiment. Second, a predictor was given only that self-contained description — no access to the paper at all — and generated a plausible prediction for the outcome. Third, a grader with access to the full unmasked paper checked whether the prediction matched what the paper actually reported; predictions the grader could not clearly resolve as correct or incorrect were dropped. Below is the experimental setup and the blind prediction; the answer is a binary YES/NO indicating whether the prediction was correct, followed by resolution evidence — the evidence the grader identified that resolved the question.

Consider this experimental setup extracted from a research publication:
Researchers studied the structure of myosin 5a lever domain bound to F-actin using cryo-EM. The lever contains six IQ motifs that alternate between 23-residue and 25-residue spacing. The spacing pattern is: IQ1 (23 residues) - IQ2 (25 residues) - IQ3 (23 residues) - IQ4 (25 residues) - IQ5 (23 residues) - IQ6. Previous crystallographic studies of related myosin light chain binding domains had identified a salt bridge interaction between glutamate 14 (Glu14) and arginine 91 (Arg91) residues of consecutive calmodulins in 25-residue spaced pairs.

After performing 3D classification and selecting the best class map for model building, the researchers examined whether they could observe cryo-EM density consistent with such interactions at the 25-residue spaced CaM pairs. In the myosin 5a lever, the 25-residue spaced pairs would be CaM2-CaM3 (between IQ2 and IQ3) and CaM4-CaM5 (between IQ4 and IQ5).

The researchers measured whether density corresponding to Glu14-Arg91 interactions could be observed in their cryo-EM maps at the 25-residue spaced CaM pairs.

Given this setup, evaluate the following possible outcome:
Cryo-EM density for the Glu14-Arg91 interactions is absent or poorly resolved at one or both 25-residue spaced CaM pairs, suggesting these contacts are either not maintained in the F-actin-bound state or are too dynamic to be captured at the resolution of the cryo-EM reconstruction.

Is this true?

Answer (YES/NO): NO